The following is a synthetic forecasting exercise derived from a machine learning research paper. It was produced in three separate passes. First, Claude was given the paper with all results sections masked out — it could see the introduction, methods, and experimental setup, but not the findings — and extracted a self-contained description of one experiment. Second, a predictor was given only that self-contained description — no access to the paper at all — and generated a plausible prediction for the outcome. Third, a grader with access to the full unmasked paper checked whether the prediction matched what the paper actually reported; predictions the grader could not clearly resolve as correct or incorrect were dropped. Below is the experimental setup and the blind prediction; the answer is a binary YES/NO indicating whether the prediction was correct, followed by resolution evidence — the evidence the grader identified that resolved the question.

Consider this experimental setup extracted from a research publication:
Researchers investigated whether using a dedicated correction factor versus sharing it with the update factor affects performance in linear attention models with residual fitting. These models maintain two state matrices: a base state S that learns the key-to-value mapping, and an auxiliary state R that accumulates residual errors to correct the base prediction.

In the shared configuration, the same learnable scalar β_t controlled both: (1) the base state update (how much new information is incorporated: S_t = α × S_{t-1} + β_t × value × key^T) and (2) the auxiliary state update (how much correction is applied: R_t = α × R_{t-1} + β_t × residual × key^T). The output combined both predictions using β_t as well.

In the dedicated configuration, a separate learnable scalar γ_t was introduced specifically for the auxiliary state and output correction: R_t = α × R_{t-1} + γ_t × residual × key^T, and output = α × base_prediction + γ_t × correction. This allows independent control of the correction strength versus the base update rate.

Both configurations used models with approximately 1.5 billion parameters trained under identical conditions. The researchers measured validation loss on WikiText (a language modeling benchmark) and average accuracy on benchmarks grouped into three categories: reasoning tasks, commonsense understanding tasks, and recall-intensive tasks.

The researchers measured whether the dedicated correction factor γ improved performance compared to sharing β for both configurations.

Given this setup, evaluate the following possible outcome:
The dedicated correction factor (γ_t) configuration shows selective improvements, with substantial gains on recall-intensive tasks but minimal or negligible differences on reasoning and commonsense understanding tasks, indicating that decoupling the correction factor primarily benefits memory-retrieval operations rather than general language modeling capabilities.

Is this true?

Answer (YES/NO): NO